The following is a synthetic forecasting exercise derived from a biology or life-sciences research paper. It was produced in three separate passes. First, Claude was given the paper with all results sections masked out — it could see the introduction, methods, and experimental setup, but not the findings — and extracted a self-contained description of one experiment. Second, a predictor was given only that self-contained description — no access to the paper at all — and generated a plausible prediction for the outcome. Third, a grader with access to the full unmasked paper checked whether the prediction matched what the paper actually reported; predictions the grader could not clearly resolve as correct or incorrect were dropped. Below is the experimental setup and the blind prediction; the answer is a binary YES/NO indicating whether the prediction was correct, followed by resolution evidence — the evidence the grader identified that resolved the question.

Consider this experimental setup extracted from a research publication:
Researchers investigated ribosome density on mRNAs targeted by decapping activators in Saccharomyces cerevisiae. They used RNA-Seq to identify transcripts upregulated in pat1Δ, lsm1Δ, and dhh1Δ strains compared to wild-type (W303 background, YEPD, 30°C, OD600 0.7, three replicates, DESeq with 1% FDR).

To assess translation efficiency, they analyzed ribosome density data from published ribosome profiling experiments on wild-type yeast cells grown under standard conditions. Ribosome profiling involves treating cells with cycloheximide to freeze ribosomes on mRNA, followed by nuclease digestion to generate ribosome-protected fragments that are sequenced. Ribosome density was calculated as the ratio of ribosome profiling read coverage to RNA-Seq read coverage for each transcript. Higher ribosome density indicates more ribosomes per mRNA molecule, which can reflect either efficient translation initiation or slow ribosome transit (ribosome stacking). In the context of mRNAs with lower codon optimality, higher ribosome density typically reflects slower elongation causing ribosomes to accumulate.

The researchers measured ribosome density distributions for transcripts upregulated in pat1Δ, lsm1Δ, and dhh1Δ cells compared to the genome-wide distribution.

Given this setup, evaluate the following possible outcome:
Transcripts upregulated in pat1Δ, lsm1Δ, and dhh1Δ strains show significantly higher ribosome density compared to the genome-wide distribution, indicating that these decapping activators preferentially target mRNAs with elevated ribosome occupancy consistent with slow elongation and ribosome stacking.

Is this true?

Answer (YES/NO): YES